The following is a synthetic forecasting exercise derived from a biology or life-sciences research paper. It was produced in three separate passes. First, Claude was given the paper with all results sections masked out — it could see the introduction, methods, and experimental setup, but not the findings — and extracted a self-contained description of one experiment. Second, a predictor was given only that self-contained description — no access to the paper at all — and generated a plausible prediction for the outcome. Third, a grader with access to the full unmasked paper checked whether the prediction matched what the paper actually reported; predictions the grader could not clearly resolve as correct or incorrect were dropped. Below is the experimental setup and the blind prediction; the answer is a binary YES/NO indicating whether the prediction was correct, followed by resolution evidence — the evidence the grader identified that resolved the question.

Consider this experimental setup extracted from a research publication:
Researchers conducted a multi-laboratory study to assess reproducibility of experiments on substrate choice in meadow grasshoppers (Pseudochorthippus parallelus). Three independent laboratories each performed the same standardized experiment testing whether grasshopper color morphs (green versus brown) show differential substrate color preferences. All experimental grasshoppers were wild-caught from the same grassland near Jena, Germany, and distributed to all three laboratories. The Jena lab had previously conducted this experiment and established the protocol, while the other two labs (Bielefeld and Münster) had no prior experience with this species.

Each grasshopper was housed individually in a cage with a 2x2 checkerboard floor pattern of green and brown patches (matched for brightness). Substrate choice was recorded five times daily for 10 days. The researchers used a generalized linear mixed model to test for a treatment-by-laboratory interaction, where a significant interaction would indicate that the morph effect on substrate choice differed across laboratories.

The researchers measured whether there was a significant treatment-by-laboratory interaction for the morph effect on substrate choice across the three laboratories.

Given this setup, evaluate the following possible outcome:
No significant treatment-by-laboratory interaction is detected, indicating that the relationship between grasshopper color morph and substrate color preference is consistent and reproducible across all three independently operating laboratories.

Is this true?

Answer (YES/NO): YES